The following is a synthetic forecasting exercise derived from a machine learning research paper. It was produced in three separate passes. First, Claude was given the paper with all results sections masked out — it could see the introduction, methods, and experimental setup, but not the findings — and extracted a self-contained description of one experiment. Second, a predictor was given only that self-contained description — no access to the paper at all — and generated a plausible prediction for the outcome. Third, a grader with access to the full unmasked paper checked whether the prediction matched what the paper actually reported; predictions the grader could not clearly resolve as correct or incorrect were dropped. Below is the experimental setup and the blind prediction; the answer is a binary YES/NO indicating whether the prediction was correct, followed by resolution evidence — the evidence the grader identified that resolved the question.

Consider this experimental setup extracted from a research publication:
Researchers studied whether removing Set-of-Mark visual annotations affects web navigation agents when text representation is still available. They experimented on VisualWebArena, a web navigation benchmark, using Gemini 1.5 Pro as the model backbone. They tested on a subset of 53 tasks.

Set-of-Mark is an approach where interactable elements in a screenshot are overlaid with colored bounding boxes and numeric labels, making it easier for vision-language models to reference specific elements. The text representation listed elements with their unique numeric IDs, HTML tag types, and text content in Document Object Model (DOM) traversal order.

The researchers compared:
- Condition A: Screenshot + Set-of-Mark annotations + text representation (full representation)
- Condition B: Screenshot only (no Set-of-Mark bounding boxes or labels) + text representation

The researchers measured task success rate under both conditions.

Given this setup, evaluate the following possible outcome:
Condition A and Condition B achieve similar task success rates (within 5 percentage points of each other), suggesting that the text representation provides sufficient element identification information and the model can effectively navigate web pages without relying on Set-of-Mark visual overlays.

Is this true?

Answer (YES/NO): NO